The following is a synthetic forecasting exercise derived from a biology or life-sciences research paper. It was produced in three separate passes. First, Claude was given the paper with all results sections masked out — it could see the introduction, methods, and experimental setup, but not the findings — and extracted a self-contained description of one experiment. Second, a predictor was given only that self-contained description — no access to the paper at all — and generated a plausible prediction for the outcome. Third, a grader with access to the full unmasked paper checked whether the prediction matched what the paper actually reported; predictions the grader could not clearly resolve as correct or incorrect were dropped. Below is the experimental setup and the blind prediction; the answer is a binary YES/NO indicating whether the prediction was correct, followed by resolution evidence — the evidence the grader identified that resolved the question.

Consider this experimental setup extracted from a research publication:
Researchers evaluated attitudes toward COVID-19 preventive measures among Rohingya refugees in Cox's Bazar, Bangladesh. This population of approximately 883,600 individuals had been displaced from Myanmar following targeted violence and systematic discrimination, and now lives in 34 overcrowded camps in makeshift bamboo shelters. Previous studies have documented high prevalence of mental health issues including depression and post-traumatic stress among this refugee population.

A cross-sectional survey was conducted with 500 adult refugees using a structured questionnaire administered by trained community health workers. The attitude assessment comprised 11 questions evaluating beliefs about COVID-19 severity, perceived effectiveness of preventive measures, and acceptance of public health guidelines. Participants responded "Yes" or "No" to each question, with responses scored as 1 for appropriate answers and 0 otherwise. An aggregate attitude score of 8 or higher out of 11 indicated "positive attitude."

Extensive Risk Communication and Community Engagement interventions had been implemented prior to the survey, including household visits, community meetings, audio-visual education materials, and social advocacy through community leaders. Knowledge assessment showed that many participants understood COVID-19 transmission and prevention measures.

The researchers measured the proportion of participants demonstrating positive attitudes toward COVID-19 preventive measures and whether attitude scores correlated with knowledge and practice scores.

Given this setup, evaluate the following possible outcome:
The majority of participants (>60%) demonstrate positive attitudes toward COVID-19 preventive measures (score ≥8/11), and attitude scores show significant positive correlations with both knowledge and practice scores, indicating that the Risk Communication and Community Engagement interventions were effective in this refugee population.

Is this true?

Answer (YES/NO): NO